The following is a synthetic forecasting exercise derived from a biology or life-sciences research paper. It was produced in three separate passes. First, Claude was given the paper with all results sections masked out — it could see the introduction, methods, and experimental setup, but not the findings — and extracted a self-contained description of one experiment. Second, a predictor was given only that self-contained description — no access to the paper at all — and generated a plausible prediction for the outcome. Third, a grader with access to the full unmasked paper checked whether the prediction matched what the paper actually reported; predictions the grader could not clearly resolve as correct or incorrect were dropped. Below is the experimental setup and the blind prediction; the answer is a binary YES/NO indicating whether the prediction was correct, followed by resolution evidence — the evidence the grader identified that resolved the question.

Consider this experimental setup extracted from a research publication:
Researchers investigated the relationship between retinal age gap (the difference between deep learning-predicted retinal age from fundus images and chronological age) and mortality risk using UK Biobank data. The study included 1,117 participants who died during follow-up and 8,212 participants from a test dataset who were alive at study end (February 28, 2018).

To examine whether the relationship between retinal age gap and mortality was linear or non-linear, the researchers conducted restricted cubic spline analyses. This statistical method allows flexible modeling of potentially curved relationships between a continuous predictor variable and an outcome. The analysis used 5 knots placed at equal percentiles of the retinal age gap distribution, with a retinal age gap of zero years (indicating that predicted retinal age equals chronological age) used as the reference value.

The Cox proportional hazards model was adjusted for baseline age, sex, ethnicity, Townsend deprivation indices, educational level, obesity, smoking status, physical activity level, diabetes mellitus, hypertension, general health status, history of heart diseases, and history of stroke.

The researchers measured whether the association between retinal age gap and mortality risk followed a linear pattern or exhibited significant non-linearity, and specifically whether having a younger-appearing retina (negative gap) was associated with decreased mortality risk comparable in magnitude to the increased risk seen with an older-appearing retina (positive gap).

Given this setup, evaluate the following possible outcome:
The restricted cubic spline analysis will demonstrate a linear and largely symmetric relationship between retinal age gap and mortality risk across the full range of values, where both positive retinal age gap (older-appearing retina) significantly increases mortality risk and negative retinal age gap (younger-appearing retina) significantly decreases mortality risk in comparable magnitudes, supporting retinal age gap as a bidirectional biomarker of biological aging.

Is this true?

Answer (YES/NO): NO